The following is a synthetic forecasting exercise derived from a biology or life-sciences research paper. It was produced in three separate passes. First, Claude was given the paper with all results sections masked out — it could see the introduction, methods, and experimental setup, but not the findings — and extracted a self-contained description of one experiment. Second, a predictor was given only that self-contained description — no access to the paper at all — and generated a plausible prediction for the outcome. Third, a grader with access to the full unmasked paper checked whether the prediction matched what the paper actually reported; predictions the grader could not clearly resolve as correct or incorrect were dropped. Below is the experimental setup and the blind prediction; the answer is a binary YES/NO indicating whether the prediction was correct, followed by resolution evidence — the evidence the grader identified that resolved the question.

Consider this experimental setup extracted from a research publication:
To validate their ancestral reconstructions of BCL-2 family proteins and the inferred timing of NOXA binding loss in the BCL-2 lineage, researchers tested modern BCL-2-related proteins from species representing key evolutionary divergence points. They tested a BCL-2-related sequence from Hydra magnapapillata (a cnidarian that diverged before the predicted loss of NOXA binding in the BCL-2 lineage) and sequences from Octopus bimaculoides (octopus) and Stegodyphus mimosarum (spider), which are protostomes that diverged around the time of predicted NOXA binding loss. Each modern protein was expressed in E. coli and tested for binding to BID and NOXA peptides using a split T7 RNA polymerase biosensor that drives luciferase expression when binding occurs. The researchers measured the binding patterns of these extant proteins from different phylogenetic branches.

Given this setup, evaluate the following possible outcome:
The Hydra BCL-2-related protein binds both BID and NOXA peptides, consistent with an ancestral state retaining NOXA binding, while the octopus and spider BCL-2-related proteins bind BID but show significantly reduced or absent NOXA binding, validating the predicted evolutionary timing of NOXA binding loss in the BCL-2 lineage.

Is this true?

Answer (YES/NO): YES